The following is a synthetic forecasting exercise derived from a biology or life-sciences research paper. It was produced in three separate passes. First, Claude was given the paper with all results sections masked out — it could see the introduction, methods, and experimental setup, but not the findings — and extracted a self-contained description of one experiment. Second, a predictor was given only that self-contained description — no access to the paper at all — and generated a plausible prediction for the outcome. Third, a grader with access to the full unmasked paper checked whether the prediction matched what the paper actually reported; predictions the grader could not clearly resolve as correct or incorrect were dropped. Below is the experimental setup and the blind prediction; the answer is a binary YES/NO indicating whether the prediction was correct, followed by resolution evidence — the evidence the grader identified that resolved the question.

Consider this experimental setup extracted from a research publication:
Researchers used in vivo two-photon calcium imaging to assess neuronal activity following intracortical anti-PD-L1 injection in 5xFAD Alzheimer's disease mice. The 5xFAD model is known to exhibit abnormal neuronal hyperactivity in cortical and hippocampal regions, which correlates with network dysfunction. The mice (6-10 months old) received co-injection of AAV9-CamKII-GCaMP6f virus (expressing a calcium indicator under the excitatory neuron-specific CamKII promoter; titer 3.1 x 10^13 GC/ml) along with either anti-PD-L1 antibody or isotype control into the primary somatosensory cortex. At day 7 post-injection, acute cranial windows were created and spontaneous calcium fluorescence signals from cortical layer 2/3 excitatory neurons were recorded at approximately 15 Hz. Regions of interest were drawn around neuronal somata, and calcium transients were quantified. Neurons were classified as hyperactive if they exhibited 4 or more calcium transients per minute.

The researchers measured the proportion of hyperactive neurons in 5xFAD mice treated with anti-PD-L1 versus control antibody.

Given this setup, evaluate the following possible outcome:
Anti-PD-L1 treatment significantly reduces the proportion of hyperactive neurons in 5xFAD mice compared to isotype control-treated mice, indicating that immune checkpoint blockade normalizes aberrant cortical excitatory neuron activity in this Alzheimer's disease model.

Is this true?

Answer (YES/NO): YES